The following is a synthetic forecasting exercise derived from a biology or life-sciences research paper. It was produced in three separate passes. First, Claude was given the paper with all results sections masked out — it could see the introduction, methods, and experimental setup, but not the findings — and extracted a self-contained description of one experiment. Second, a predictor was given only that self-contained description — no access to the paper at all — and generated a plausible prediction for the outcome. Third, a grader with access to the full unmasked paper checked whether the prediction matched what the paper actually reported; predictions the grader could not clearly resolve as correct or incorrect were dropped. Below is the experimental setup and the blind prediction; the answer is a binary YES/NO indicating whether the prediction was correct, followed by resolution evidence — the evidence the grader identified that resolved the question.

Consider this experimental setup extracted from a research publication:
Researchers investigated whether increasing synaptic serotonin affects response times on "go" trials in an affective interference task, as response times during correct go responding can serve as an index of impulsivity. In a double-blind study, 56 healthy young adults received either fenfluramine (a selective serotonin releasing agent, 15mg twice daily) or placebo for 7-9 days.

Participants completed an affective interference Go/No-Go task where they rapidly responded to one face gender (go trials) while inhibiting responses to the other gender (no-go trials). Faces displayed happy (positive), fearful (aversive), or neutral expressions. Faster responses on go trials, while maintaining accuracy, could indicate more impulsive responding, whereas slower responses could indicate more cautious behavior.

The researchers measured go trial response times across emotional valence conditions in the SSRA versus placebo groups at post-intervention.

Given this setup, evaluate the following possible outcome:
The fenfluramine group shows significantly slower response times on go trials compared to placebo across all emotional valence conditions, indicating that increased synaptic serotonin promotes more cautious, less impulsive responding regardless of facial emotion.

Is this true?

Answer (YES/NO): NO